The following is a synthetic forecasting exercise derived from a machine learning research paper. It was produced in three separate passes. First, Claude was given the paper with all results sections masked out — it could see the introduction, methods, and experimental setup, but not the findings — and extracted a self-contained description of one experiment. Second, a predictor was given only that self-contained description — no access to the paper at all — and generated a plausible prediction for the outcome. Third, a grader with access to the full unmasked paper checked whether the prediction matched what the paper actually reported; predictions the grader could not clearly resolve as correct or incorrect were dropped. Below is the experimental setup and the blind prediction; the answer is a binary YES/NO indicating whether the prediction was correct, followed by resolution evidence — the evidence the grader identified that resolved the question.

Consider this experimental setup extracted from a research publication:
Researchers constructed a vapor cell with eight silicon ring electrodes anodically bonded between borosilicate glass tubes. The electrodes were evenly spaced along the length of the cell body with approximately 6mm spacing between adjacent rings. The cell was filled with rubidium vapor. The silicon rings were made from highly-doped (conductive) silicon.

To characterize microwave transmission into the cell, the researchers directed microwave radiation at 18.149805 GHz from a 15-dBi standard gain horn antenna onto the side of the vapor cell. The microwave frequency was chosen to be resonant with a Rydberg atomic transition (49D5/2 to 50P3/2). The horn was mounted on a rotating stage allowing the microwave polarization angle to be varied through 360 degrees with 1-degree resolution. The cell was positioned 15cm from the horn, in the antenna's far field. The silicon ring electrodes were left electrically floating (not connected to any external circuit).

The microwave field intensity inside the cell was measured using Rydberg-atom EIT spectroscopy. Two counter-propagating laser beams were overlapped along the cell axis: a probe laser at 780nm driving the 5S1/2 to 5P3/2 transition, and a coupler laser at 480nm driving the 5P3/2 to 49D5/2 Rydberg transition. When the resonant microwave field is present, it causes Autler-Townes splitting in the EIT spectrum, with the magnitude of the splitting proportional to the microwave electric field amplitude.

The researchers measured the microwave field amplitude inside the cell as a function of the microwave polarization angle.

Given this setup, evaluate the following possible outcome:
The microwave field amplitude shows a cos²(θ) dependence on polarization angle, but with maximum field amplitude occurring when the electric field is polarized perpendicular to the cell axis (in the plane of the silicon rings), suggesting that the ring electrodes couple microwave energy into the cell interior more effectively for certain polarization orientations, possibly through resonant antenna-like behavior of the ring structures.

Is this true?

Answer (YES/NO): NO